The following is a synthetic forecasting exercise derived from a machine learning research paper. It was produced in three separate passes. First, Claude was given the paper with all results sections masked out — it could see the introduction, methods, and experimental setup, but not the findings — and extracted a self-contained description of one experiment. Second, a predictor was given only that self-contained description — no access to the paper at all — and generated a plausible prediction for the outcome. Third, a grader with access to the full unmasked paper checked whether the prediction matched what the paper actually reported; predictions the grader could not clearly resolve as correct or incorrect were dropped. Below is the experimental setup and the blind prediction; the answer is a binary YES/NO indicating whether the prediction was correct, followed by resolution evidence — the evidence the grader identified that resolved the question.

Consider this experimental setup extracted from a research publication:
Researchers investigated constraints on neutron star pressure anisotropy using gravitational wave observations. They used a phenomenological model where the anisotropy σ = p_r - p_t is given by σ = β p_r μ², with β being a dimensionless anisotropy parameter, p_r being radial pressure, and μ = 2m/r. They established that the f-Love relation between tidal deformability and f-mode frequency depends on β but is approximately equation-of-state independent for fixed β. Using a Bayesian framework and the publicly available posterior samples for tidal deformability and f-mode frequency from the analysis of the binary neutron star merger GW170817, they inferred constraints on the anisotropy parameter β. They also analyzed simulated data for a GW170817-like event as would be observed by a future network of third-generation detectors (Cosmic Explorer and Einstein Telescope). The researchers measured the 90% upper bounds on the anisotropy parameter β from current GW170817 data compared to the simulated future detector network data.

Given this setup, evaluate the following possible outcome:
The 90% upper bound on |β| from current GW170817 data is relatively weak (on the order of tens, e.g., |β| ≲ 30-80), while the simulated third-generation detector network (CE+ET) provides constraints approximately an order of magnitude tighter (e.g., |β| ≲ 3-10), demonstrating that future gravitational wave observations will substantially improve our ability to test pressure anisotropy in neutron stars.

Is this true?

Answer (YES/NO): NO